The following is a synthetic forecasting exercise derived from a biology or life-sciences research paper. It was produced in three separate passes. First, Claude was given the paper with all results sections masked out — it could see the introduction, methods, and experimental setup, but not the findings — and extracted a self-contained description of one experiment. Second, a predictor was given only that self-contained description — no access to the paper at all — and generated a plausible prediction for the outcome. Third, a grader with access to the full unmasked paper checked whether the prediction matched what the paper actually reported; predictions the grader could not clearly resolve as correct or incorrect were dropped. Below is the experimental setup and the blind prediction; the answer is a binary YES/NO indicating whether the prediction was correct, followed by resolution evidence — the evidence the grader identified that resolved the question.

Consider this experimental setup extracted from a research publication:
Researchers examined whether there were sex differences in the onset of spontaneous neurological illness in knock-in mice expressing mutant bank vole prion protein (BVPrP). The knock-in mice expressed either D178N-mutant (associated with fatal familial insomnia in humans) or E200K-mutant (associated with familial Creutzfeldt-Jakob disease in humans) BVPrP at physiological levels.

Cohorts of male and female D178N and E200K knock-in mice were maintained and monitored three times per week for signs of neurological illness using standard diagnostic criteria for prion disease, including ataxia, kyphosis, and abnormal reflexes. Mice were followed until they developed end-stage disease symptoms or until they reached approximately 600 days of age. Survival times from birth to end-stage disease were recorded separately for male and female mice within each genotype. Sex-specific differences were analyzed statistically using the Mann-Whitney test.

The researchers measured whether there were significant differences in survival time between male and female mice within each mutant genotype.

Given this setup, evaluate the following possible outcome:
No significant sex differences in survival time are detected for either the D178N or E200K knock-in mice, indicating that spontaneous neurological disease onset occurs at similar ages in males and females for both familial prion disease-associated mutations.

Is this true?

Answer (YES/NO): YES